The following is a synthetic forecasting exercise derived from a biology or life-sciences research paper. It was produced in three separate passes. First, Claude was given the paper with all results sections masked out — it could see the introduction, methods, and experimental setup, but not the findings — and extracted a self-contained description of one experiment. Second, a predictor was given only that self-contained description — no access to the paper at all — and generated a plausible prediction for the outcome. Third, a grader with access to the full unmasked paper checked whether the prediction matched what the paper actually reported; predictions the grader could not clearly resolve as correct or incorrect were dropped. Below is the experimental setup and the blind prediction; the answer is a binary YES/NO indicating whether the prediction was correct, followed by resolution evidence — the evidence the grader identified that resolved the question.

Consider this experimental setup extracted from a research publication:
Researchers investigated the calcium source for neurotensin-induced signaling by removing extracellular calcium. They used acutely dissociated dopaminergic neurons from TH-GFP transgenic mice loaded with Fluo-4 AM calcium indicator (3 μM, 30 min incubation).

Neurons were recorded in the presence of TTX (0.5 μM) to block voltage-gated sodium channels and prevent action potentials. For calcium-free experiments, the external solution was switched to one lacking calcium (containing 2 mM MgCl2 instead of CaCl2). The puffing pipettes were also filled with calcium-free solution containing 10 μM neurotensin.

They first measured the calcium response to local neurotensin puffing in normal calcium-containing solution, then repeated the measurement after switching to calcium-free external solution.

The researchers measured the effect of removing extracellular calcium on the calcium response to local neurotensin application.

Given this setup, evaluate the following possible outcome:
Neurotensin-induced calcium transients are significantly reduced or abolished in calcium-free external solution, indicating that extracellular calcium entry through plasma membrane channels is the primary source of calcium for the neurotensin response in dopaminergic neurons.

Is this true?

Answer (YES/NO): NO